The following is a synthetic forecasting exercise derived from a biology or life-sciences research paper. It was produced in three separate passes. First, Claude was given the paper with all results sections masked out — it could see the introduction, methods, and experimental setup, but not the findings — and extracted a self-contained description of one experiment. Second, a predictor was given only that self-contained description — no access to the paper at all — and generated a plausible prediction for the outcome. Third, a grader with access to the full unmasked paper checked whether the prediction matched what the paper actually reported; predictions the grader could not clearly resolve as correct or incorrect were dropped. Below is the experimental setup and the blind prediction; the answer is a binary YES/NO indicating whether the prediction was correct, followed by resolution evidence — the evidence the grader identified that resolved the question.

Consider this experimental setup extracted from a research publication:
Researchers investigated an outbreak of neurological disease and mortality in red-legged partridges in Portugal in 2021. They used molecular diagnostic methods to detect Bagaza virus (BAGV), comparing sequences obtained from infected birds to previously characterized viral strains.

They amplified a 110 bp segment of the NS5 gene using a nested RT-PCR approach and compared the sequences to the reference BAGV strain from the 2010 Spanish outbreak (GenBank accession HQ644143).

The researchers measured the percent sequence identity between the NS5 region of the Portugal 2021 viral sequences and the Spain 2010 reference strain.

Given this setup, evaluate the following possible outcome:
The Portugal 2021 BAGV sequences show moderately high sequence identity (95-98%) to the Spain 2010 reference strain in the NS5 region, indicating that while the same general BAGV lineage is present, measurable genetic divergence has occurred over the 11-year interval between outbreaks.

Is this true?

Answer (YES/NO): NO